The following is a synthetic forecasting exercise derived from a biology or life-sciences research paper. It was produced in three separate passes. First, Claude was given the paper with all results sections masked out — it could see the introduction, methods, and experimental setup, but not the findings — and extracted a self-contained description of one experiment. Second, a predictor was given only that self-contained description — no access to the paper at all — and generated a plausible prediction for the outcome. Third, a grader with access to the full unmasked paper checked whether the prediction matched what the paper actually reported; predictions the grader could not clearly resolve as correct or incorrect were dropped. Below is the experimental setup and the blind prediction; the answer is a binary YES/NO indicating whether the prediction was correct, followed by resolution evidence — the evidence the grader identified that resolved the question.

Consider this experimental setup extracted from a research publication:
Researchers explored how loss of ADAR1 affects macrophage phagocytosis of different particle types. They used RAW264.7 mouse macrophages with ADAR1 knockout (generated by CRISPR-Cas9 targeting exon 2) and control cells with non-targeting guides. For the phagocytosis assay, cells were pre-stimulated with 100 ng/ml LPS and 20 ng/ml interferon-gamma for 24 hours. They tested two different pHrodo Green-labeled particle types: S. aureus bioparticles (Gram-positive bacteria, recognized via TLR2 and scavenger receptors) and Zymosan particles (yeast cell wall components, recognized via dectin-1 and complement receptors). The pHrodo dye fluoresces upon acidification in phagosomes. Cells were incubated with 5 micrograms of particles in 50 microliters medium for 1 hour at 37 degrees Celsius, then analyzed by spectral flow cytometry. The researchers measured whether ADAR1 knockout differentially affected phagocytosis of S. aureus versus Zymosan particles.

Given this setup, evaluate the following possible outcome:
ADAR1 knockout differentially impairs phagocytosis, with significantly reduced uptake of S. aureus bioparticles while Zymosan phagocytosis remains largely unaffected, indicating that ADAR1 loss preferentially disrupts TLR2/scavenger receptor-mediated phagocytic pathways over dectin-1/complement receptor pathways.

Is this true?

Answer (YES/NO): NO